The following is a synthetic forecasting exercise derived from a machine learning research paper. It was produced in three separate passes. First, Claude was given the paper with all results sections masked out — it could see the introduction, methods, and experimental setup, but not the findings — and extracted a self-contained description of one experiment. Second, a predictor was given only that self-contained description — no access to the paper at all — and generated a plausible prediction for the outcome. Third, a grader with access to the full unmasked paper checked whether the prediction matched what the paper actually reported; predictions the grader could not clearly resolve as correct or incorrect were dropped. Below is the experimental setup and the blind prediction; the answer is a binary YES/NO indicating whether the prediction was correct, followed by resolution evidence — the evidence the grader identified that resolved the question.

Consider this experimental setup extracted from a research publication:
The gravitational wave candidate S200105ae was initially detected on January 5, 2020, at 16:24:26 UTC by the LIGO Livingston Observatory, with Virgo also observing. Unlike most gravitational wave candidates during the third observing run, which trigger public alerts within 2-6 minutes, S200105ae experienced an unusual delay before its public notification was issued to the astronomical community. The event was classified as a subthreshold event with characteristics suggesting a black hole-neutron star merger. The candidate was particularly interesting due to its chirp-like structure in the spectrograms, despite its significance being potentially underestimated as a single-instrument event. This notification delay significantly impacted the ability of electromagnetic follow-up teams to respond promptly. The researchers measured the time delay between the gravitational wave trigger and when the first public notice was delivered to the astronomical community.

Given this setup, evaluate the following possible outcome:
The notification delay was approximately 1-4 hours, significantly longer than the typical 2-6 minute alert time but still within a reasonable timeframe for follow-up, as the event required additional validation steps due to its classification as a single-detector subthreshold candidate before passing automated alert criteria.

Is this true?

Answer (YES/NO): NO